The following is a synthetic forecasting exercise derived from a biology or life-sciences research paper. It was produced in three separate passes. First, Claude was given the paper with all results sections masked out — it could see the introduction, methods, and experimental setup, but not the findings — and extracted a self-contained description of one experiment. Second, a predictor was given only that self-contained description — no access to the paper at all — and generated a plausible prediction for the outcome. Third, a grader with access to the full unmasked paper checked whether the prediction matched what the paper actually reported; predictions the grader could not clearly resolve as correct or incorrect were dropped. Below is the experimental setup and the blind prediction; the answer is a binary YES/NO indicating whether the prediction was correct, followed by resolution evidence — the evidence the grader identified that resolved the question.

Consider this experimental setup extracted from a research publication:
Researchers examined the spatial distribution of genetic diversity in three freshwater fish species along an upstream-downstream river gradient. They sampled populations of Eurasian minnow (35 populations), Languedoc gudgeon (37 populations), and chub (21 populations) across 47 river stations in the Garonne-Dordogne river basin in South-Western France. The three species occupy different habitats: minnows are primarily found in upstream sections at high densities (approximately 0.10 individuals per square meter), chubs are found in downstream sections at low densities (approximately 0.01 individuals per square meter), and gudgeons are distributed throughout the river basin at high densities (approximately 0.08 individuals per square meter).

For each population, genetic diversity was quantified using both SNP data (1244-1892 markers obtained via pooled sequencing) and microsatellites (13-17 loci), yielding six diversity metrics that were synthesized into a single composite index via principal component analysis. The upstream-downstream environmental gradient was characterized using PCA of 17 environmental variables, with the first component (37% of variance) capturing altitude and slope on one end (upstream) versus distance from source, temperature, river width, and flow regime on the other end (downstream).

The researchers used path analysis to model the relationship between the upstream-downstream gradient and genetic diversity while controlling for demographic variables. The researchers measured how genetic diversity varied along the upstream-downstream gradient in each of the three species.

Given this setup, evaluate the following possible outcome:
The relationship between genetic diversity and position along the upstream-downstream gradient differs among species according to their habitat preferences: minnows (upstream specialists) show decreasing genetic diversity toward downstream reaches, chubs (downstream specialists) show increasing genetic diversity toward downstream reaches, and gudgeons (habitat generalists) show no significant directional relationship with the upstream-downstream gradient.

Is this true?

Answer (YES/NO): NO